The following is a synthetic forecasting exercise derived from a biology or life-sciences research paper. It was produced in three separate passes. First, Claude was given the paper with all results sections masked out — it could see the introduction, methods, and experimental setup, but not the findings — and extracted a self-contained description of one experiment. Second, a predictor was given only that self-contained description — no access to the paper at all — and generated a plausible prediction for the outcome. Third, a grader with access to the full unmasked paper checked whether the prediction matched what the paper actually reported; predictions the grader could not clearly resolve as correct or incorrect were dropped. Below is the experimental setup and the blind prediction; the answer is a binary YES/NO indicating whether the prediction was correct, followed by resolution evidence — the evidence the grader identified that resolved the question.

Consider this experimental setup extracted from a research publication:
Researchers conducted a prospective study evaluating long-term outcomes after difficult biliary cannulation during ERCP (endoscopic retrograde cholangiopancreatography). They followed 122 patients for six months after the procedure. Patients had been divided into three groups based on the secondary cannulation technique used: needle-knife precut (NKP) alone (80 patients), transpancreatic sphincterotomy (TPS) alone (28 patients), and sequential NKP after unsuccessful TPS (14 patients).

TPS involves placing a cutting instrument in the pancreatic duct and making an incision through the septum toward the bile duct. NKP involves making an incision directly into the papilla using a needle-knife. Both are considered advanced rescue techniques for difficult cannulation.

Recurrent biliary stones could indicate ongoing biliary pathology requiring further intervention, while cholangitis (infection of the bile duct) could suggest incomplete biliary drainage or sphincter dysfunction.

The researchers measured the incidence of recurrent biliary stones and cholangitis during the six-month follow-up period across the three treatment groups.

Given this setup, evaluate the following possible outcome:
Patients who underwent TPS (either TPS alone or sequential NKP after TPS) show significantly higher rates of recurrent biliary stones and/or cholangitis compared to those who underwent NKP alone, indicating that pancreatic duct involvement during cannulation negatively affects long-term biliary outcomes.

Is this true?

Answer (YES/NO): NO